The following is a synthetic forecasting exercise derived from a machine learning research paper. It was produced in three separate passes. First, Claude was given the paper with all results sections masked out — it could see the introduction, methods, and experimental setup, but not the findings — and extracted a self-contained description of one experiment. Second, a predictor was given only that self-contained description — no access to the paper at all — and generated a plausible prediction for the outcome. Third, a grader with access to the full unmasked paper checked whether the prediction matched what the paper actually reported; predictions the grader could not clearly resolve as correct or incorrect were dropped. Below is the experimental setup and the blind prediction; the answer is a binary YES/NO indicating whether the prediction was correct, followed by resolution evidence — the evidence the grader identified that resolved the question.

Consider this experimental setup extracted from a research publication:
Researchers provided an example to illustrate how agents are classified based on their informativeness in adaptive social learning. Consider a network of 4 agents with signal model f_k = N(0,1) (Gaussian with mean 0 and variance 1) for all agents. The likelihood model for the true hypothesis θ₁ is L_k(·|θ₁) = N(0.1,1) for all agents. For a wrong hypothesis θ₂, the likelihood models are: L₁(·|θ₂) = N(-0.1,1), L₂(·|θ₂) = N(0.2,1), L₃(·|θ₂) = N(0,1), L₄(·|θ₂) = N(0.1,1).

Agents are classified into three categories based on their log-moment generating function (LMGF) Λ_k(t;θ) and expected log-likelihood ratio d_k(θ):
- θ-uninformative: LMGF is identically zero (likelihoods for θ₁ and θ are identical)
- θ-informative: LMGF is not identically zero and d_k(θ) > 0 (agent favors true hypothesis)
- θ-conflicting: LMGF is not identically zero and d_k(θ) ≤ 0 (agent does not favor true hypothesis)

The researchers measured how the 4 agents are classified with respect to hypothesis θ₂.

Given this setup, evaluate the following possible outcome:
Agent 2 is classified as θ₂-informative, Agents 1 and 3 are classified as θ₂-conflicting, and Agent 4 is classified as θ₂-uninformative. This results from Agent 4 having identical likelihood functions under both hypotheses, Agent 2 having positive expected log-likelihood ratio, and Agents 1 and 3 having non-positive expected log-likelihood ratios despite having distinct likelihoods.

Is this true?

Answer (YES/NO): YES